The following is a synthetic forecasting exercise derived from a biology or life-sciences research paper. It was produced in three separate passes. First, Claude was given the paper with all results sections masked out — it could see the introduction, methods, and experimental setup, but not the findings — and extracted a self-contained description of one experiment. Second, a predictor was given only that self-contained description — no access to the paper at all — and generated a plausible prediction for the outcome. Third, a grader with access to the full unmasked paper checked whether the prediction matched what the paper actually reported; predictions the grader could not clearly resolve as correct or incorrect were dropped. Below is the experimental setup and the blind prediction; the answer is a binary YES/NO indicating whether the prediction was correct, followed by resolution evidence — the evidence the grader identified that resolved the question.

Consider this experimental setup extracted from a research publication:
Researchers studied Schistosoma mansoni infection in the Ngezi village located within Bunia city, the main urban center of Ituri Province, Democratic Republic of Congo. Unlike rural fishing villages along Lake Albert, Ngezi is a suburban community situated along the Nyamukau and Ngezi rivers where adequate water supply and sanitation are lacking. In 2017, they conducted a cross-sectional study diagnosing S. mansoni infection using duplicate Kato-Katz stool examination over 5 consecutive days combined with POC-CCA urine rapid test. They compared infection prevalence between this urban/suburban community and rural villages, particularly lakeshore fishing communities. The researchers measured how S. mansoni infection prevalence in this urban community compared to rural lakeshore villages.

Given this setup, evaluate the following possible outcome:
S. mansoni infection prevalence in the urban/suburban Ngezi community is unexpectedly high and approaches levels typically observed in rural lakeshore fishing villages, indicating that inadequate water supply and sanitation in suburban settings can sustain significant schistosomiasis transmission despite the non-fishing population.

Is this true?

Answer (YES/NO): YES